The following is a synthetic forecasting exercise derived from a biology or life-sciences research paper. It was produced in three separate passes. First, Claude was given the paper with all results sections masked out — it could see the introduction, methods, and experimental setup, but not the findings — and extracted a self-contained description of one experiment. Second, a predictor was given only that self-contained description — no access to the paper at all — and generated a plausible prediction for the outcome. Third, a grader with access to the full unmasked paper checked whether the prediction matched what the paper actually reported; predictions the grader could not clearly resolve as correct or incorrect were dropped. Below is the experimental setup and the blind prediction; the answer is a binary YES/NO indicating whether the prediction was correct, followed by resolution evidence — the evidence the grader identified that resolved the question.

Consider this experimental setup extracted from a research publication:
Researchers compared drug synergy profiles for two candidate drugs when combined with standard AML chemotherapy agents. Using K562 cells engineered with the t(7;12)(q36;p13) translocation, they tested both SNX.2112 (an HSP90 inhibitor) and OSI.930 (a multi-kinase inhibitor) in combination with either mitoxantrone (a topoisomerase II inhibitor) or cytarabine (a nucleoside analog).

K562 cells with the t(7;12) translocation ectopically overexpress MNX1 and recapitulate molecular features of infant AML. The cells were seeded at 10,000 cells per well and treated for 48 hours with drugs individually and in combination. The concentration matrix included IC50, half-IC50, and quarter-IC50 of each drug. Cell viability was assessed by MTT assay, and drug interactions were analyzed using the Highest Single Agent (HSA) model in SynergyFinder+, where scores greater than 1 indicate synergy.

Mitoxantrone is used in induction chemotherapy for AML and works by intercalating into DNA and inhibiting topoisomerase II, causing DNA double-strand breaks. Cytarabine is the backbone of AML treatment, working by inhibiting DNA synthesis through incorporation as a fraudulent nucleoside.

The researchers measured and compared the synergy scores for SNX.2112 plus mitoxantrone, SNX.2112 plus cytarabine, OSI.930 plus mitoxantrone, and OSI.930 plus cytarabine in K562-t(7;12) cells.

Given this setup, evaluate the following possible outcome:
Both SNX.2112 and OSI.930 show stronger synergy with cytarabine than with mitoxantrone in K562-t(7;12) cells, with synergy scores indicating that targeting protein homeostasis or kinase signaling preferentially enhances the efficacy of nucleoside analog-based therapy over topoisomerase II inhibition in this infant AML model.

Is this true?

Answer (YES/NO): NO